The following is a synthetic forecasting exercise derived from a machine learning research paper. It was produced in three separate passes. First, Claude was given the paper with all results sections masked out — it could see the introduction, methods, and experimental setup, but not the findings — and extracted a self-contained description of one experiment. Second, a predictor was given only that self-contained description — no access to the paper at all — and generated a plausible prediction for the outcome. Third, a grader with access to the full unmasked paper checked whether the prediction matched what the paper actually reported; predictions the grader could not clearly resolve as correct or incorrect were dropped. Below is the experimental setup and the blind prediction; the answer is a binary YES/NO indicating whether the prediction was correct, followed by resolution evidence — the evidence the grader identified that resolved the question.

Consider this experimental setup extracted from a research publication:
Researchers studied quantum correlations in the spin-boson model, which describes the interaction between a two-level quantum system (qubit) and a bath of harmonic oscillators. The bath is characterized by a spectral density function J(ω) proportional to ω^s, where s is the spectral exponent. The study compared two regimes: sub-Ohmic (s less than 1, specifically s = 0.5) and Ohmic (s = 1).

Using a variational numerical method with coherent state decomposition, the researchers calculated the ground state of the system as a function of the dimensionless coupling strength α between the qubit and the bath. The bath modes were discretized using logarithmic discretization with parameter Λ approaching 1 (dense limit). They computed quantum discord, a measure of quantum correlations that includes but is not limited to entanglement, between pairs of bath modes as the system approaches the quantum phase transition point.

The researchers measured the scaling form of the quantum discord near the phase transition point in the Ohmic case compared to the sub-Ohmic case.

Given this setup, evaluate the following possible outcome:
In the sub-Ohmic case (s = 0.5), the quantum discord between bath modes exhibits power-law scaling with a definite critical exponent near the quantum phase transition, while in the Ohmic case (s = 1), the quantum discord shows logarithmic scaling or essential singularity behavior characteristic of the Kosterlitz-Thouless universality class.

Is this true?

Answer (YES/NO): NO